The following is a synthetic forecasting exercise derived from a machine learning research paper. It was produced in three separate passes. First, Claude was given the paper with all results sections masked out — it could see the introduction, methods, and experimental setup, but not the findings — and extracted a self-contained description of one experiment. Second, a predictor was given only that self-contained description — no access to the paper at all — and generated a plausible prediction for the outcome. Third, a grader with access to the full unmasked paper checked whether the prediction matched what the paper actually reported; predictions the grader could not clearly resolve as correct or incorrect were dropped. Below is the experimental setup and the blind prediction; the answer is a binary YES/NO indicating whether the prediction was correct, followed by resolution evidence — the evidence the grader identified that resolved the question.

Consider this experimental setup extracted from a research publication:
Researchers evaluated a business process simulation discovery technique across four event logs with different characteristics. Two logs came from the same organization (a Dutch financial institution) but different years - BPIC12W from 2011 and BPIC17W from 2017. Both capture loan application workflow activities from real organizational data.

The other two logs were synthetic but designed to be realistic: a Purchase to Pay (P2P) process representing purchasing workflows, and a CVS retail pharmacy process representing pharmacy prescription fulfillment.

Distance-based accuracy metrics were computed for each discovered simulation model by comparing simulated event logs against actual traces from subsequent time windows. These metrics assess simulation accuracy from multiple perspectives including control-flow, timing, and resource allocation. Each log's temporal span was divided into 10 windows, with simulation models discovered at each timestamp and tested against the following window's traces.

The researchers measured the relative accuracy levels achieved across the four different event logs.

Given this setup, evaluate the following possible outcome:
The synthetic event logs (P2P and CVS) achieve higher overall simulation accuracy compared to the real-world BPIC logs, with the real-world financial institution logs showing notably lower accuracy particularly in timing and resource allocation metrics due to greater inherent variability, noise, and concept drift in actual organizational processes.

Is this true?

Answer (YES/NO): NO